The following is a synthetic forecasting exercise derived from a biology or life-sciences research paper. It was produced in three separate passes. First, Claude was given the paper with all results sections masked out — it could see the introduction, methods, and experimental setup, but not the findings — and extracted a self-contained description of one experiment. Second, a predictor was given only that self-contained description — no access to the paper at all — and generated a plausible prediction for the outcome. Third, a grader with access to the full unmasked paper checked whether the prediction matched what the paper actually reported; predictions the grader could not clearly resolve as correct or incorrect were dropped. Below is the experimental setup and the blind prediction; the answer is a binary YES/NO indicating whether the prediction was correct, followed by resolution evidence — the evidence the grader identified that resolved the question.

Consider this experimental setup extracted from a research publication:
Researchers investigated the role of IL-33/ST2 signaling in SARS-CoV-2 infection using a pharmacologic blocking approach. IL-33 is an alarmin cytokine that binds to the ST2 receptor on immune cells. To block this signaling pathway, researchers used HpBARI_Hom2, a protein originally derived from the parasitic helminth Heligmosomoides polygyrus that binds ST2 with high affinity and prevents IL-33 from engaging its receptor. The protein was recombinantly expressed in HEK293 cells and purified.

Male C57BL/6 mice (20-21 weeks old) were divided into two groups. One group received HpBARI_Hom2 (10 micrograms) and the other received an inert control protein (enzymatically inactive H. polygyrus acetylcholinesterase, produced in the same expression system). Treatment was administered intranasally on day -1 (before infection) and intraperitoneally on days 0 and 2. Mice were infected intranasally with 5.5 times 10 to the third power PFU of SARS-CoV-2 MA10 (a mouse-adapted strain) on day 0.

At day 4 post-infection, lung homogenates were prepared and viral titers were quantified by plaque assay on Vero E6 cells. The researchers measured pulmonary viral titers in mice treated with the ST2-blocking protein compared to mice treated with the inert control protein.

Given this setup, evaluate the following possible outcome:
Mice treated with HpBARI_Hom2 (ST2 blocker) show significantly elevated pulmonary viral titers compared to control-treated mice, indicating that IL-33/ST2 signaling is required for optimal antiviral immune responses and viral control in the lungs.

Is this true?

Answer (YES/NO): NO